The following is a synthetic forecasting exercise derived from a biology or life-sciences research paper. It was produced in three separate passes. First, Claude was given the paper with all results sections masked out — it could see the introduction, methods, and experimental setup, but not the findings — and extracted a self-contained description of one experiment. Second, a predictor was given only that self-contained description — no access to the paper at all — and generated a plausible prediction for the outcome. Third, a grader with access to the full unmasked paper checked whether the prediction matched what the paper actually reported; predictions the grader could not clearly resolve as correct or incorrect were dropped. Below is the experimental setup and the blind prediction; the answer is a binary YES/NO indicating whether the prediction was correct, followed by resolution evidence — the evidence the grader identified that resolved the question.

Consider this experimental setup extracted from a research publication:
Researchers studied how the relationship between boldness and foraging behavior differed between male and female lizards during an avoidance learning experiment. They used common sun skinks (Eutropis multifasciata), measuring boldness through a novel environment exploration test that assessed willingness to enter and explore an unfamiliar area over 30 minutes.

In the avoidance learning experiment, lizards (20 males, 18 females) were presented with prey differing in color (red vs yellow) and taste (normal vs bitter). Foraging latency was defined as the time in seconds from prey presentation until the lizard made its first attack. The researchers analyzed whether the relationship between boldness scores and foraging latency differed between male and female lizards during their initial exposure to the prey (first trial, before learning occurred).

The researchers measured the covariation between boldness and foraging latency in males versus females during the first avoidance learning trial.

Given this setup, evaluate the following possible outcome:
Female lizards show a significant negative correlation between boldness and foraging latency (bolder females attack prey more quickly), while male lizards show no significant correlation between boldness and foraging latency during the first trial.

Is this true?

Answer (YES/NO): NO